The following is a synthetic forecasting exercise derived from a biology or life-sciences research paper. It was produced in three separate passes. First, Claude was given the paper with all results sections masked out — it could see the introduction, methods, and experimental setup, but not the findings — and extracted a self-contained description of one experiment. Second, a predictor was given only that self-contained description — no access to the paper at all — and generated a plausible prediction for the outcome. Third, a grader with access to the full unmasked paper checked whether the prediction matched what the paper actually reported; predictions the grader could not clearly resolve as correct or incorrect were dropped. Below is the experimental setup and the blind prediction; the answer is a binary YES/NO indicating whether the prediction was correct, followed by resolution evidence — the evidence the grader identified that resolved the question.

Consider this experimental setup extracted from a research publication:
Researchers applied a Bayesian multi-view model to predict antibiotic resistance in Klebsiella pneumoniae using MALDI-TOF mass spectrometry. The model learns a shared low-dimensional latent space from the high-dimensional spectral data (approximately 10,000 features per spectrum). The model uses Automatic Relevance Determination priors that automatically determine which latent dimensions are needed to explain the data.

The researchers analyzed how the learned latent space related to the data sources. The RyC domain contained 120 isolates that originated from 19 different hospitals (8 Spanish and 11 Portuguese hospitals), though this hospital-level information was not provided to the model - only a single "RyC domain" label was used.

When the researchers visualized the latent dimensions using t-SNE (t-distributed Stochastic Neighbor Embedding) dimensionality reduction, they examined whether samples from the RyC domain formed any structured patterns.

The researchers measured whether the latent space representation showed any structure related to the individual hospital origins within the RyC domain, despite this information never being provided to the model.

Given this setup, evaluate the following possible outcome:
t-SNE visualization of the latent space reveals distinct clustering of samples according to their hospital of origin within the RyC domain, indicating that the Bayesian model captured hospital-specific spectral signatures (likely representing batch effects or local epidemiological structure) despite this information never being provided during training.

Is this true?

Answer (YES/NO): YES